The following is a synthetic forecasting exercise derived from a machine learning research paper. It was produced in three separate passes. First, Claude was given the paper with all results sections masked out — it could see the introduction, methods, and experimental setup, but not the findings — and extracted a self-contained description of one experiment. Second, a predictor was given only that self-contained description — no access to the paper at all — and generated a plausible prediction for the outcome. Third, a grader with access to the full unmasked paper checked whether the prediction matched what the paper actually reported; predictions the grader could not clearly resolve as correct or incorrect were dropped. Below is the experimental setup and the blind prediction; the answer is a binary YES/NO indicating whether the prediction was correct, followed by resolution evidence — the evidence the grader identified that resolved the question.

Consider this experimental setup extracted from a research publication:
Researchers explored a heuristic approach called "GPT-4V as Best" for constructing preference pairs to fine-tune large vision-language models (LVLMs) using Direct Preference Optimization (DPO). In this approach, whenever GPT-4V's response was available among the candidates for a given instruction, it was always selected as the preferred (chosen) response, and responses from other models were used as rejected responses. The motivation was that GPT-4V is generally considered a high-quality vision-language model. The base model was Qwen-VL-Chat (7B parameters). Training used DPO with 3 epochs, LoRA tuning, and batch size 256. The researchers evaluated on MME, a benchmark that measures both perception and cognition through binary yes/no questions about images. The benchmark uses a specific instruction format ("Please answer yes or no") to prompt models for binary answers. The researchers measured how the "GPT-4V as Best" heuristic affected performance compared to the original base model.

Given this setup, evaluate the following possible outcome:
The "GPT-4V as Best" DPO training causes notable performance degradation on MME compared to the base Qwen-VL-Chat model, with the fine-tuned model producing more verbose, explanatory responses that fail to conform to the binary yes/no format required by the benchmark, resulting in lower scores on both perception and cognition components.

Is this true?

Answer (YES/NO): YES